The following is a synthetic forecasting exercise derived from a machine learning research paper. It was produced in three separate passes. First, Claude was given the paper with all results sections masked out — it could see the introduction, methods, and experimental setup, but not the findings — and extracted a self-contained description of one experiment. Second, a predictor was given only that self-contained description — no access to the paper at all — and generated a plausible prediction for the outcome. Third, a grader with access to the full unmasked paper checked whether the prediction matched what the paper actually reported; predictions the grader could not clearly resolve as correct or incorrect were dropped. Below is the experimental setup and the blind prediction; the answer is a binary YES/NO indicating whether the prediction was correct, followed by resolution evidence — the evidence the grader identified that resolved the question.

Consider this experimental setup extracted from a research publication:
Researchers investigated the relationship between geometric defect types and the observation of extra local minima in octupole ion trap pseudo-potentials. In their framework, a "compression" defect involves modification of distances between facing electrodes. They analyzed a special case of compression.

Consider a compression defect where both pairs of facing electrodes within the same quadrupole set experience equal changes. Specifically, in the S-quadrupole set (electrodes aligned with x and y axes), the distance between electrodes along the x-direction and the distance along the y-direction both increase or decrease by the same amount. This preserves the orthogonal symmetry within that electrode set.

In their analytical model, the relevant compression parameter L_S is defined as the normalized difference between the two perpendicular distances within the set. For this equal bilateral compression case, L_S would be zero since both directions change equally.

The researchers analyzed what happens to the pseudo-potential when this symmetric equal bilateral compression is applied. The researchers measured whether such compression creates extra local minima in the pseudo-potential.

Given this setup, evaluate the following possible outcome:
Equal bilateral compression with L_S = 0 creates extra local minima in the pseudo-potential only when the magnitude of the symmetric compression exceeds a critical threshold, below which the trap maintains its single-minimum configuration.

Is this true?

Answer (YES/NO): NO